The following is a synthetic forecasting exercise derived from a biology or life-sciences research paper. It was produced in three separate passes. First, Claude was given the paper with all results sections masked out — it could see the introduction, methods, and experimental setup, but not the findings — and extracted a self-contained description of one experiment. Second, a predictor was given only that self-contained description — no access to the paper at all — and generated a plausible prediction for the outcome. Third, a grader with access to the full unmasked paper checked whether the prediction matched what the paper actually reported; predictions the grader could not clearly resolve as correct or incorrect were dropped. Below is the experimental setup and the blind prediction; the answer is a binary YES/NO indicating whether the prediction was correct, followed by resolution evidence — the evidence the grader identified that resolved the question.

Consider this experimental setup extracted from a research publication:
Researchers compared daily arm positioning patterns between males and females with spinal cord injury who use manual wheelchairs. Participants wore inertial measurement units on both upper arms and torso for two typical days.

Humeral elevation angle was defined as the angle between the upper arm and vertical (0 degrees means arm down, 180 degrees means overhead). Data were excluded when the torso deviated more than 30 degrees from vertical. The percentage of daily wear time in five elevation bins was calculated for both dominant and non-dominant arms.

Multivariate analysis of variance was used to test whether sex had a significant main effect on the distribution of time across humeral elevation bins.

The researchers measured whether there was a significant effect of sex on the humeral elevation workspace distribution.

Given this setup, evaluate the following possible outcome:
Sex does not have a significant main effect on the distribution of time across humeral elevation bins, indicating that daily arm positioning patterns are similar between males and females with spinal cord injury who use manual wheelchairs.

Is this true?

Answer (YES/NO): YES